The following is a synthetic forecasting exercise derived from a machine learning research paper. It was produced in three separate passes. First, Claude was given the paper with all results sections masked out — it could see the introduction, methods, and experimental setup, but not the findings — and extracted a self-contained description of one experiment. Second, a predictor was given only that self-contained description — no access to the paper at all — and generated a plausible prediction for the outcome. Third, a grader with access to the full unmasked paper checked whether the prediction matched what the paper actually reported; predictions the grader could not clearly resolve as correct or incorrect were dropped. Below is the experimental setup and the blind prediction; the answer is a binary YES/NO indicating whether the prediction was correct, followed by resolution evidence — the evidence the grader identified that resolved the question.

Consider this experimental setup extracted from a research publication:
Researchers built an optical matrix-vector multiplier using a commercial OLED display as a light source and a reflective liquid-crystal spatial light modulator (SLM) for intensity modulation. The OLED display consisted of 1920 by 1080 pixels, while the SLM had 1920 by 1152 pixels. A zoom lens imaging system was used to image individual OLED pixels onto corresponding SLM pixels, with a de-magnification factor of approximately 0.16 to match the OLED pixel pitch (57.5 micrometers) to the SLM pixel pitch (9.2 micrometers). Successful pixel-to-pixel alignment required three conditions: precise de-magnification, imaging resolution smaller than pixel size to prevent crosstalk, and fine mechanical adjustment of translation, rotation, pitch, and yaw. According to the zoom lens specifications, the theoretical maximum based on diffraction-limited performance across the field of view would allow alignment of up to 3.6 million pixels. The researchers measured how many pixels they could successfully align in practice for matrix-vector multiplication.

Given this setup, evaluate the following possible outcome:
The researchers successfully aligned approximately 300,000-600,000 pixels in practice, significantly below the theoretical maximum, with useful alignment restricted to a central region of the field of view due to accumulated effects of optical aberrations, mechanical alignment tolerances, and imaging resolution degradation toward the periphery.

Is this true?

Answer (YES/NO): YES